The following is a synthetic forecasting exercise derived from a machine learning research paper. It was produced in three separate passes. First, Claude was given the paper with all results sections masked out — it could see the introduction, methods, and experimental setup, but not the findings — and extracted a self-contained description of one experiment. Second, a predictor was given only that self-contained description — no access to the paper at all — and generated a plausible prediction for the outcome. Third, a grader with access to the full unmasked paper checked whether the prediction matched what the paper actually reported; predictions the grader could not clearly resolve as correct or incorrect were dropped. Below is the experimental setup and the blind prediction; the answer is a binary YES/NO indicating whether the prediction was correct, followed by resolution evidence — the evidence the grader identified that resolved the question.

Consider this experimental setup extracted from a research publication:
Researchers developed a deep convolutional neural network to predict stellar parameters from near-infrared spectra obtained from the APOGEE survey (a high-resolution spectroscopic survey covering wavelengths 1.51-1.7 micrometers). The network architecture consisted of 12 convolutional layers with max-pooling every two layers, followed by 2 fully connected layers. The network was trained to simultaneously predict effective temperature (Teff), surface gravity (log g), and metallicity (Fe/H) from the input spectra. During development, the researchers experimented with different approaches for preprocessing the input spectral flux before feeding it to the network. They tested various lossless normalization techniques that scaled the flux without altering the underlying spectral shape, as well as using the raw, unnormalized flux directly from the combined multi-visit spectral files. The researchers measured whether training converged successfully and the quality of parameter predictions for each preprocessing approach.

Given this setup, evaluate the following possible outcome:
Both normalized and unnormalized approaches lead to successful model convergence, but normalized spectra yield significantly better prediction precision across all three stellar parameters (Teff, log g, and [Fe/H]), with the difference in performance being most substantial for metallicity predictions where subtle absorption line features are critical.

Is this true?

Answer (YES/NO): NO